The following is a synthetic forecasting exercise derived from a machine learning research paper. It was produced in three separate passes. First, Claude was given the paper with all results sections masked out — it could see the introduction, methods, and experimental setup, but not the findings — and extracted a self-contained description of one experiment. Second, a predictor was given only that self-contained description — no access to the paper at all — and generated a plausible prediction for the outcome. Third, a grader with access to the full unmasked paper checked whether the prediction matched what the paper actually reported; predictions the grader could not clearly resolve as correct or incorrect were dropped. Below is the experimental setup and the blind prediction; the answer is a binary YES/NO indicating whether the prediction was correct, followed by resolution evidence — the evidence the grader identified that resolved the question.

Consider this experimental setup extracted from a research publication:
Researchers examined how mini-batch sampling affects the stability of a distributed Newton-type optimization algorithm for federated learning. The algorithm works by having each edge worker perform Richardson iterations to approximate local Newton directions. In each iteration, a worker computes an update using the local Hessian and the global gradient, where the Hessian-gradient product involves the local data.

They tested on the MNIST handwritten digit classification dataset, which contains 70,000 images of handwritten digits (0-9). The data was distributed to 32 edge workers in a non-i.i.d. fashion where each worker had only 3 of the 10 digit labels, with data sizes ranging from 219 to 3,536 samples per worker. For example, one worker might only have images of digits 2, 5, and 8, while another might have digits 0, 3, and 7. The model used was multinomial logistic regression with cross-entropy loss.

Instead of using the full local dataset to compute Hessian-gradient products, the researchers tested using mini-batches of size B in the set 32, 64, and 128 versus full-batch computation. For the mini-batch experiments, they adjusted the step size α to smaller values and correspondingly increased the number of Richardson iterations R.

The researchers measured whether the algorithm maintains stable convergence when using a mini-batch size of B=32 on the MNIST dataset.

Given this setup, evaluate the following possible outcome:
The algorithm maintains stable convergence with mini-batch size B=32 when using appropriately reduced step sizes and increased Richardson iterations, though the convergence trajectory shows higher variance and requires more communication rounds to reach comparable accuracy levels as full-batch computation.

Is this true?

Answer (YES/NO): NO